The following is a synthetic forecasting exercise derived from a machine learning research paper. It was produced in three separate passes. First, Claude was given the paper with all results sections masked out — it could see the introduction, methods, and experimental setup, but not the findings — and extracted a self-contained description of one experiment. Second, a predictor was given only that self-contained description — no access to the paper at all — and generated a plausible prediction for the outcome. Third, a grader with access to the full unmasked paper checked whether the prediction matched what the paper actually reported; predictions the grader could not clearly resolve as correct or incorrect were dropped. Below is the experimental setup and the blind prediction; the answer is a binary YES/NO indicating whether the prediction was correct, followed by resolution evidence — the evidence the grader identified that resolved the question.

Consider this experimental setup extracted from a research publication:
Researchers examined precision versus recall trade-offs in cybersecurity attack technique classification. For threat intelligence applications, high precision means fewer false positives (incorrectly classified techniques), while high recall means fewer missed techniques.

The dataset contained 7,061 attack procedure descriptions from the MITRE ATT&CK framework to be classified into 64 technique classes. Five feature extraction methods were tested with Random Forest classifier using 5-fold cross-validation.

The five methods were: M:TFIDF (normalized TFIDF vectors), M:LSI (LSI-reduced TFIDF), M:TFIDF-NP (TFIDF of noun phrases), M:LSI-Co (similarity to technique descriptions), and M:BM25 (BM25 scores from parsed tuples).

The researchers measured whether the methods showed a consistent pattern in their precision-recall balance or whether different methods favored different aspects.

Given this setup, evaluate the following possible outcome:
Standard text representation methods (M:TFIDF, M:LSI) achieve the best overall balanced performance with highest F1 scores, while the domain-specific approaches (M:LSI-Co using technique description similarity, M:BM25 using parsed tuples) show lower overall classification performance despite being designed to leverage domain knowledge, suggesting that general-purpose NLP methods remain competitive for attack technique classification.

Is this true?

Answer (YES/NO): YES